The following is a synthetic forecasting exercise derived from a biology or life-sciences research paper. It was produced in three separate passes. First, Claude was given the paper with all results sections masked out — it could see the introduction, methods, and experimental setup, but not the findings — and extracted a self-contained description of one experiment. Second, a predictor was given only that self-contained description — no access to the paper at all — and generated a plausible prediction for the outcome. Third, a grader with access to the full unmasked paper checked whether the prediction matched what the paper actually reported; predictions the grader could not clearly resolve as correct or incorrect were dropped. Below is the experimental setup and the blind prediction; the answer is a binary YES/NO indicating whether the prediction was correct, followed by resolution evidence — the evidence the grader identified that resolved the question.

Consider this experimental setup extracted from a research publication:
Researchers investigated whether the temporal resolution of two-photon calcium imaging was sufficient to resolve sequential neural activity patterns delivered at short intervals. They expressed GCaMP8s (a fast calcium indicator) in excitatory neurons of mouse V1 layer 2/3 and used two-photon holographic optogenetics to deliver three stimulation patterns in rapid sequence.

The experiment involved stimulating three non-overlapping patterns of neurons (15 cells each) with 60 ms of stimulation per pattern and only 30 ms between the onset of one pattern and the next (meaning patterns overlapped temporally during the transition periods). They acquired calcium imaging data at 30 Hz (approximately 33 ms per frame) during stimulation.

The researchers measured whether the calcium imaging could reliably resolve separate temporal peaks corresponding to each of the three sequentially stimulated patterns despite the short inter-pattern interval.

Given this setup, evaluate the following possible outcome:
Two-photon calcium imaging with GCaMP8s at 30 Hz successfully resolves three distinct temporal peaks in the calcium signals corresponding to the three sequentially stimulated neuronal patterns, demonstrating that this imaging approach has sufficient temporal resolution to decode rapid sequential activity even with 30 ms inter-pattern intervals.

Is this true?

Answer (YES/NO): YES